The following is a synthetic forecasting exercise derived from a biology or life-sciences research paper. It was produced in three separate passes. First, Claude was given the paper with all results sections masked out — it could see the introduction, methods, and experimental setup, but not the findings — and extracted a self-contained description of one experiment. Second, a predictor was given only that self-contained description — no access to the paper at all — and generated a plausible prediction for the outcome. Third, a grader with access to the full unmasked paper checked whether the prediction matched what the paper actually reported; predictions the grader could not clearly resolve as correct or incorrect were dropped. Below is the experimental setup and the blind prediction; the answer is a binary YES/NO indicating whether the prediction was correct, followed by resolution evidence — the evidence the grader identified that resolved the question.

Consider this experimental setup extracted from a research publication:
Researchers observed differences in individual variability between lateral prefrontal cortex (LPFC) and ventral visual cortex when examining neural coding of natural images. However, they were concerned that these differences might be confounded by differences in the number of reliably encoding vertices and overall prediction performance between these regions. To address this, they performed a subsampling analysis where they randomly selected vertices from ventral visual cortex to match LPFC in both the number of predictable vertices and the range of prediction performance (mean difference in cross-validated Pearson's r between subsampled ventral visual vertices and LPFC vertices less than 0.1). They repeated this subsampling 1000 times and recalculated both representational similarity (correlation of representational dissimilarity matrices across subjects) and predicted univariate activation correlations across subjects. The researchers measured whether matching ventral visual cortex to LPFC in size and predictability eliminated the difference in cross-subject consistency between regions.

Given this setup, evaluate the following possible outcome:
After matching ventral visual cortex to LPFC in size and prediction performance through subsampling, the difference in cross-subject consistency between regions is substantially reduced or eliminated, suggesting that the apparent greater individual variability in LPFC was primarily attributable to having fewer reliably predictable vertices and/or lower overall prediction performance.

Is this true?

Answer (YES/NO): NO